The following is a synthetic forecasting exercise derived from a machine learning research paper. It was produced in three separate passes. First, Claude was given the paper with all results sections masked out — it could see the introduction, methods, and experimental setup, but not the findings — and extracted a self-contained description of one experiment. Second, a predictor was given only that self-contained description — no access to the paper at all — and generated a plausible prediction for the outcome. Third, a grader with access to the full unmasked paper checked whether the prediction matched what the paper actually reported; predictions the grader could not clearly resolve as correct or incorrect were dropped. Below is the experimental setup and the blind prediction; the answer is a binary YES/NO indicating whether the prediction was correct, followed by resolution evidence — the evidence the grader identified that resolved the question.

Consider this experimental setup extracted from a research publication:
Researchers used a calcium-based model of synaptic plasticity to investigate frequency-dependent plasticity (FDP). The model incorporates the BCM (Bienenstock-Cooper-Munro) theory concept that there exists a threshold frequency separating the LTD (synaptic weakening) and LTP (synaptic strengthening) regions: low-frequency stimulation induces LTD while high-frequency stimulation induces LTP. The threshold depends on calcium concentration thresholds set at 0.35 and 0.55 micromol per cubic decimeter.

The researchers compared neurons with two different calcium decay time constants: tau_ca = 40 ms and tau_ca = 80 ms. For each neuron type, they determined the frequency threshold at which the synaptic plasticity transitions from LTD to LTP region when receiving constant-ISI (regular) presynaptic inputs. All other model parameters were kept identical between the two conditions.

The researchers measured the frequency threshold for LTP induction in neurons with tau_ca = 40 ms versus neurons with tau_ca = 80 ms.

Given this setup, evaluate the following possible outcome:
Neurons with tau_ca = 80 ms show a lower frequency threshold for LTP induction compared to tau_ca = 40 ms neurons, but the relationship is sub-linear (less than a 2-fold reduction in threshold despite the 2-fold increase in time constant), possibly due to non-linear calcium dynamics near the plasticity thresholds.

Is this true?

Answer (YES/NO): NO